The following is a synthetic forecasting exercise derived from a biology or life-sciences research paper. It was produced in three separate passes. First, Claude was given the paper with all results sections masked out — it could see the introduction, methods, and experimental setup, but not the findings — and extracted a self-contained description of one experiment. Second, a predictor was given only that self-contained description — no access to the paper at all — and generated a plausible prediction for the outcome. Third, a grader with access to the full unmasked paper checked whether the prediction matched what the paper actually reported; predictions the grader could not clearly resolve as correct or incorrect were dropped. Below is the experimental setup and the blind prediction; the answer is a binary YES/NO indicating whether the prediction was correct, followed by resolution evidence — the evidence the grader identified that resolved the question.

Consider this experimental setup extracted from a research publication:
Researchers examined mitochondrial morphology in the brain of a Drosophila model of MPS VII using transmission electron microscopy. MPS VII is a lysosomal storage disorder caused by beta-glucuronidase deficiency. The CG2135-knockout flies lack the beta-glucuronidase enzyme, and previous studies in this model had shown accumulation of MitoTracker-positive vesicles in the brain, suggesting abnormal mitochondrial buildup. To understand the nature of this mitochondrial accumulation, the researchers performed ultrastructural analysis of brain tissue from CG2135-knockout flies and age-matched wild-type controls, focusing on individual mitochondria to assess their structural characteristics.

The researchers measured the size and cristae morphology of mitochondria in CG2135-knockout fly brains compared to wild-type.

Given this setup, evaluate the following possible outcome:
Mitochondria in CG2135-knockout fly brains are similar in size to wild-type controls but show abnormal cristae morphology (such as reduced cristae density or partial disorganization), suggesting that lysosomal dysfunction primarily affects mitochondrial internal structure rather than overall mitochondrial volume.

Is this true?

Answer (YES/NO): NO